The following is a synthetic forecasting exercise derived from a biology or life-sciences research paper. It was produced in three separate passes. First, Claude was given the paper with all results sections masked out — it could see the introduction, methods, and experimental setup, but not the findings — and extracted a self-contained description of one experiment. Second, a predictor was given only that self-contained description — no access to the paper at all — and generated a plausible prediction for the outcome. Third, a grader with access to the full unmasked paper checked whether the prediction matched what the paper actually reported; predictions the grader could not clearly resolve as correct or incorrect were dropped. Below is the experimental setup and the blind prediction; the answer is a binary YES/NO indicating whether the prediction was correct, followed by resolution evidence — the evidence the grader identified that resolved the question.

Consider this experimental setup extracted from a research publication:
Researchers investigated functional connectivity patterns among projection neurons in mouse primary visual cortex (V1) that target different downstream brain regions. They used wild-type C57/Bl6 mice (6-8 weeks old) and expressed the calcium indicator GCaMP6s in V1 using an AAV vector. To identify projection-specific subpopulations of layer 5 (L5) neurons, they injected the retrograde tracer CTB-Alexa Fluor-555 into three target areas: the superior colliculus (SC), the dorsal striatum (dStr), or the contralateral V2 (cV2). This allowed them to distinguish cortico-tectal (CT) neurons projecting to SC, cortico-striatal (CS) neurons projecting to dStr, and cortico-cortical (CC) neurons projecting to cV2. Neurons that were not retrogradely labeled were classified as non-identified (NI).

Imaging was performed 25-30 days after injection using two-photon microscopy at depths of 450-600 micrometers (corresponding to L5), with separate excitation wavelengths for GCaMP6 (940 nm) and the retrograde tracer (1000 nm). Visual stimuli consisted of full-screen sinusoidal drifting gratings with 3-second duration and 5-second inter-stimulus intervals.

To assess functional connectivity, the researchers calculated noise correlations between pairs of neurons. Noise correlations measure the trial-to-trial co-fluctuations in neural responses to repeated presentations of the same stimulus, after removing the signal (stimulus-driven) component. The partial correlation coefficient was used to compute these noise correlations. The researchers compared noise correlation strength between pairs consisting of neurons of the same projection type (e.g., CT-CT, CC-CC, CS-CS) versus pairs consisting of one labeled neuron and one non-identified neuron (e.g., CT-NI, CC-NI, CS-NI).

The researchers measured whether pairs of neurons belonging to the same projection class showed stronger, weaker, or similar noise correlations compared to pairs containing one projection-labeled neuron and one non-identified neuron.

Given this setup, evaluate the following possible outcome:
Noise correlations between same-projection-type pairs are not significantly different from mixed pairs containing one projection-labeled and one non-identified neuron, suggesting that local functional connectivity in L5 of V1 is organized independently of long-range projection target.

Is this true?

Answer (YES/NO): NO